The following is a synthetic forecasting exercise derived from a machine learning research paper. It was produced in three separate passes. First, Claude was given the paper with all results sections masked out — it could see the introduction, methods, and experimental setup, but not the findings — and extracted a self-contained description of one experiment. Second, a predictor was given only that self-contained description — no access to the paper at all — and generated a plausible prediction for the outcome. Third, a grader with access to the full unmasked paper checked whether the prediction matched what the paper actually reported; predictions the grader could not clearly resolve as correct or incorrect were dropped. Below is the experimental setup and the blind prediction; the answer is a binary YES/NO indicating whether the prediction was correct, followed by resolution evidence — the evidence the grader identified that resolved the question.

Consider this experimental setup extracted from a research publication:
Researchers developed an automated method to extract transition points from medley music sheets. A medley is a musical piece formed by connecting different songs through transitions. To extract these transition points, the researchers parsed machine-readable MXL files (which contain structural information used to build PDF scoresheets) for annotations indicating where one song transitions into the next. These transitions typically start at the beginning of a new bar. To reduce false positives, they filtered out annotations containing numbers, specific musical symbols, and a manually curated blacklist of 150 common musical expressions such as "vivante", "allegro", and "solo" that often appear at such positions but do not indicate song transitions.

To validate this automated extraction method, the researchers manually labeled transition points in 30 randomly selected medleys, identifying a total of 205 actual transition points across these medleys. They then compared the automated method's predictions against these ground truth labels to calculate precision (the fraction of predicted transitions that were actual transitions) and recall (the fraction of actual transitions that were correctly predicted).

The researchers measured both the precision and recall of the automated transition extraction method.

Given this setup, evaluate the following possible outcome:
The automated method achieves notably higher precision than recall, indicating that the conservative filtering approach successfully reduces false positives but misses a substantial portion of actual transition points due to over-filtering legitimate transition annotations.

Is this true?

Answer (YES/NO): YES